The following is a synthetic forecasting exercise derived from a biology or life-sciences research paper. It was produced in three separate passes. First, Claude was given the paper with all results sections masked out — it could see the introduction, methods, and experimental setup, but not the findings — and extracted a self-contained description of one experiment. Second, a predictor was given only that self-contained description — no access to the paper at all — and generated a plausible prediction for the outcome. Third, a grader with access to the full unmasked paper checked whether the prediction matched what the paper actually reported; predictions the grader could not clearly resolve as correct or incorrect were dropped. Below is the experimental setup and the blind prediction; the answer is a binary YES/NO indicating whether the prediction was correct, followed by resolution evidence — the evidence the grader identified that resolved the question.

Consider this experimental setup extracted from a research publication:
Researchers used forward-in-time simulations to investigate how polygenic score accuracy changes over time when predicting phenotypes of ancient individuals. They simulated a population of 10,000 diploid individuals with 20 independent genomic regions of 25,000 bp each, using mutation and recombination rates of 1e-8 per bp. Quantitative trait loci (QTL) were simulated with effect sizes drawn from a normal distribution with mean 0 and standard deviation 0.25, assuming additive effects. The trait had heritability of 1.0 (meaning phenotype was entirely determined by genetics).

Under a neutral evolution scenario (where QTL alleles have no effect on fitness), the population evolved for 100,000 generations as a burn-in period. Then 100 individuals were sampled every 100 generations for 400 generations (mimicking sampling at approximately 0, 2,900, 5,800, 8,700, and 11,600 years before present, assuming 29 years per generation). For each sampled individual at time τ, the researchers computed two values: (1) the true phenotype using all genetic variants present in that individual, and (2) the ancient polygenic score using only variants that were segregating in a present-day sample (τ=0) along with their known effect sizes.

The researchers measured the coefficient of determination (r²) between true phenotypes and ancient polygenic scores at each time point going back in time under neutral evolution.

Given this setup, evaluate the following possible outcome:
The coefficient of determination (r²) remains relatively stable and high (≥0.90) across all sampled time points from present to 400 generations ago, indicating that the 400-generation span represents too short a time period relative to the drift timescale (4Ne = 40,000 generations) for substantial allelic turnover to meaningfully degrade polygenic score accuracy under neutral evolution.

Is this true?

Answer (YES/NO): YES